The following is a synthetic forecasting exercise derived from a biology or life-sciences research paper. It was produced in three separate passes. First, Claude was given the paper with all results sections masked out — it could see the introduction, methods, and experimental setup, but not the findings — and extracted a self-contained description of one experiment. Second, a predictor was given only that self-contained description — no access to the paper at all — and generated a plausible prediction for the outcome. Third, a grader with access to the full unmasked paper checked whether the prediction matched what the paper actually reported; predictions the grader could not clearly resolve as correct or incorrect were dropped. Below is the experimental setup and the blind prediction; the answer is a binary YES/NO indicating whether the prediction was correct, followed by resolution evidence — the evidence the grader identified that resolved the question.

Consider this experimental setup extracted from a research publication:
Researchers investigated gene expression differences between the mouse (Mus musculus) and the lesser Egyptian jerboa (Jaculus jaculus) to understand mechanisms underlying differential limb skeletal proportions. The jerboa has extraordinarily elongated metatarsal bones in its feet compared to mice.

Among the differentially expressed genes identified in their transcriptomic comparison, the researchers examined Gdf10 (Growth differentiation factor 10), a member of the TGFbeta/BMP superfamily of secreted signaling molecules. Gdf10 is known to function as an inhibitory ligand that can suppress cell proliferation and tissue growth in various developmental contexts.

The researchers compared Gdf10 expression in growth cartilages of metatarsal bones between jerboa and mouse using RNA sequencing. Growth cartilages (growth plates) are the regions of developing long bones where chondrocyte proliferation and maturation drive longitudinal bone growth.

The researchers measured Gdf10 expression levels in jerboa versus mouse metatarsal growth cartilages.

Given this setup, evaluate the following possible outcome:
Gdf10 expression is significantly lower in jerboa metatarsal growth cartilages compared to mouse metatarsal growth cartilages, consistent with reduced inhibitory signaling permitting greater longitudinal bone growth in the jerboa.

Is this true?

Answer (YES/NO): YES